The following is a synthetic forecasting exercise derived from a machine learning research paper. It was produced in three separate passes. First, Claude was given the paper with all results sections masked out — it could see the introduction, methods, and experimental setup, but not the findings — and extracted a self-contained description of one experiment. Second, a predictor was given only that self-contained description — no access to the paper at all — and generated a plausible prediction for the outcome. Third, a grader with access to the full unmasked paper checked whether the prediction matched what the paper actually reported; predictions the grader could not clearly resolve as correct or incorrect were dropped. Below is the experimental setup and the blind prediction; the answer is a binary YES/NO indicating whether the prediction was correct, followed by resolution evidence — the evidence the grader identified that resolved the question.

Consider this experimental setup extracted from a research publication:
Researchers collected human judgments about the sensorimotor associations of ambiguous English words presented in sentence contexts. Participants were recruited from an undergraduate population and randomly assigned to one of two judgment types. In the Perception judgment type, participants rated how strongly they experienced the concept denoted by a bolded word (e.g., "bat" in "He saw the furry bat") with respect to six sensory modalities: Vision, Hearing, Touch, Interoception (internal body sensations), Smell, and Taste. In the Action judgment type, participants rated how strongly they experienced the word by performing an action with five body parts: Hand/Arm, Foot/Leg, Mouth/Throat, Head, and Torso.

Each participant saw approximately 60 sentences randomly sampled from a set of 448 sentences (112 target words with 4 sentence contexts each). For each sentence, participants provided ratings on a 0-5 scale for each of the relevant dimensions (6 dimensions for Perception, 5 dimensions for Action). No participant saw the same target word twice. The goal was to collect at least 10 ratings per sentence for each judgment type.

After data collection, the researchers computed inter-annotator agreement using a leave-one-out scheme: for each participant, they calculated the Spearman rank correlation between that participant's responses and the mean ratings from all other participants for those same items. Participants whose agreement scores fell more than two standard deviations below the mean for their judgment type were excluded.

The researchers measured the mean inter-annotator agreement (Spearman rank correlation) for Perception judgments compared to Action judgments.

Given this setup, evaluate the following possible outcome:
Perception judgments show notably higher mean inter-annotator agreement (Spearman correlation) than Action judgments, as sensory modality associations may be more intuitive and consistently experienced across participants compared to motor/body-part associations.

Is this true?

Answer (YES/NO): YES